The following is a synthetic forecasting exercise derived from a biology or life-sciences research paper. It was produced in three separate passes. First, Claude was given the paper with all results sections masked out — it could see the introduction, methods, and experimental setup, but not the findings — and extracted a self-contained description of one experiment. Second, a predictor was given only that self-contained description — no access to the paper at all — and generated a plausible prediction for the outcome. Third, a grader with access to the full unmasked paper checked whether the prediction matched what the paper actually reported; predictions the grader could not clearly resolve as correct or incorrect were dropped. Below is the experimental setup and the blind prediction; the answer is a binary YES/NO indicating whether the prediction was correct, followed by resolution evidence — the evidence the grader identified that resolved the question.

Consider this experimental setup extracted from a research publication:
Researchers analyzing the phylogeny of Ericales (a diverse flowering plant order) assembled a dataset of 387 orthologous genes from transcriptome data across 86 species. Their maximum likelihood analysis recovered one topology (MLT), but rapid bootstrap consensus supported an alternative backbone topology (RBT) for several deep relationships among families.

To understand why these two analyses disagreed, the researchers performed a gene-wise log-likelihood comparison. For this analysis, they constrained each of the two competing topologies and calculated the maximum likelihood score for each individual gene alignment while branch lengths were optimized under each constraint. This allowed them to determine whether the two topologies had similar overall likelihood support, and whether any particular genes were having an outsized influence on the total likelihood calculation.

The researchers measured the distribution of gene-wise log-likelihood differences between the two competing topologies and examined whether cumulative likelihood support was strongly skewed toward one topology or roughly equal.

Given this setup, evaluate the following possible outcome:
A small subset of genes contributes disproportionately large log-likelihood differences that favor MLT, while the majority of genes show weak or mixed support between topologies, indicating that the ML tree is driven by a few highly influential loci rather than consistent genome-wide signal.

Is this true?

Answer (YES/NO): NO